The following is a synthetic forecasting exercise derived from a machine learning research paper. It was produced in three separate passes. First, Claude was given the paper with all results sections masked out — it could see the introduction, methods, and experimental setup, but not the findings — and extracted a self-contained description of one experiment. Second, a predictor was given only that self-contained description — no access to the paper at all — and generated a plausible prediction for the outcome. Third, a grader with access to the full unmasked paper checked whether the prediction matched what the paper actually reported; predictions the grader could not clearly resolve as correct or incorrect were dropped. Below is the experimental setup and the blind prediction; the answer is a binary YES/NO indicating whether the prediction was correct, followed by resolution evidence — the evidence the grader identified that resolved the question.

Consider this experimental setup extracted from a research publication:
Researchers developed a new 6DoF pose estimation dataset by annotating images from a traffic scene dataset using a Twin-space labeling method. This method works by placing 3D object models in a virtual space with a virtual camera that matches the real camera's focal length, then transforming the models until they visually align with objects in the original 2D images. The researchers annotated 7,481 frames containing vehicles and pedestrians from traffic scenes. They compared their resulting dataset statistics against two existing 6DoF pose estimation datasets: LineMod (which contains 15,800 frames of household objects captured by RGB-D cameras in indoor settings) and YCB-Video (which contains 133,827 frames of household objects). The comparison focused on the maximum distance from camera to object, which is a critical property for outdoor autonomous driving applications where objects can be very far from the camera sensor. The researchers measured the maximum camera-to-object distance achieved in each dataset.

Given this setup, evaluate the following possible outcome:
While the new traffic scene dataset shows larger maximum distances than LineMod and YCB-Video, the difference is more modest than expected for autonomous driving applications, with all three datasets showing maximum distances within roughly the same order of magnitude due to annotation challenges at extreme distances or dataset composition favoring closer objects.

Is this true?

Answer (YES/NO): NO